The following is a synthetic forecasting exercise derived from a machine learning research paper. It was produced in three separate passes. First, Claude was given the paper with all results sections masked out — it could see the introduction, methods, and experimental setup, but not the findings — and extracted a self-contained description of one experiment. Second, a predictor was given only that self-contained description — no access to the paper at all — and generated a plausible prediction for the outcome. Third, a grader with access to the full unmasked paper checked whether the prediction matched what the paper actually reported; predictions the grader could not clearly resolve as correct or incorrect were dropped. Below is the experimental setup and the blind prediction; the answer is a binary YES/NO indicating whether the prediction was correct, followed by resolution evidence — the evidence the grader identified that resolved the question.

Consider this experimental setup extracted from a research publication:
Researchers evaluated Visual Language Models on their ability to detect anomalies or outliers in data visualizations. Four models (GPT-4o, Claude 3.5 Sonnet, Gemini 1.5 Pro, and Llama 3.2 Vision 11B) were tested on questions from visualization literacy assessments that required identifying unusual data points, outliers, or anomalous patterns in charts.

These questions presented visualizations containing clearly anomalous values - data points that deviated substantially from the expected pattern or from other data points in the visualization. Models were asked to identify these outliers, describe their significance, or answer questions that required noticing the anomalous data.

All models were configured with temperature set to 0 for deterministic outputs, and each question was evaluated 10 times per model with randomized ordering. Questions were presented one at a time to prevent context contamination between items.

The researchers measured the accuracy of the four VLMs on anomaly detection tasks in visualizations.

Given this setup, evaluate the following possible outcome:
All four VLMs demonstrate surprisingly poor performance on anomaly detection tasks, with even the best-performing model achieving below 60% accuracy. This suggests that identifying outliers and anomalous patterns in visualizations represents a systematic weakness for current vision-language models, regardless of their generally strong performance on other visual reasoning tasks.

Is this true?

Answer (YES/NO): YES